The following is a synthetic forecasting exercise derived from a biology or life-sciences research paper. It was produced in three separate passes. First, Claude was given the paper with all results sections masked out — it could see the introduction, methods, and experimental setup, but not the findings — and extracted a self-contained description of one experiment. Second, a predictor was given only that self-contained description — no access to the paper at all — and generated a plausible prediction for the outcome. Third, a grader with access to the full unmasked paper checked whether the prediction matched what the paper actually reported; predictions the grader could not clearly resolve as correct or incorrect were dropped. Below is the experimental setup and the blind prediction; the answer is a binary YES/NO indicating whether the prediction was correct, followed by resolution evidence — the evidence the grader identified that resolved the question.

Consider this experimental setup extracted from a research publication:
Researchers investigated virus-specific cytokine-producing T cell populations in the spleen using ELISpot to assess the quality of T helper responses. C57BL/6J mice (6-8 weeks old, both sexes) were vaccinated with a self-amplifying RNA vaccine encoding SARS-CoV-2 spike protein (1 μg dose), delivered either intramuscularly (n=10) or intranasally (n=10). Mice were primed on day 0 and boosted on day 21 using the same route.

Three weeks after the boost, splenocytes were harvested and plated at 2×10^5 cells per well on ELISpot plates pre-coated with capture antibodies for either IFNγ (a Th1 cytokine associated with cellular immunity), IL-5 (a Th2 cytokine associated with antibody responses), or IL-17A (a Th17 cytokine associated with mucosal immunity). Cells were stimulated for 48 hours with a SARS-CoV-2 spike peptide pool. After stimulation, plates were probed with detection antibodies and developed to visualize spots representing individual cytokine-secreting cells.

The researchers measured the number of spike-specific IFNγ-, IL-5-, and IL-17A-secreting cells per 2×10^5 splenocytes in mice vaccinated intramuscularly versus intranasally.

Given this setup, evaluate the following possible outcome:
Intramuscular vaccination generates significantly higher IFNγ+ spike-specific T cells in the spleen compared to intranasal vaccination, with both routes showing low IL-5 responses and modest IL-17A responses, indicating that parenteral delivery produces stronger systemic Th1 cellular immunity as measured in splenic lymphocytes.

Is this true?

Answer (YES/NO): NO